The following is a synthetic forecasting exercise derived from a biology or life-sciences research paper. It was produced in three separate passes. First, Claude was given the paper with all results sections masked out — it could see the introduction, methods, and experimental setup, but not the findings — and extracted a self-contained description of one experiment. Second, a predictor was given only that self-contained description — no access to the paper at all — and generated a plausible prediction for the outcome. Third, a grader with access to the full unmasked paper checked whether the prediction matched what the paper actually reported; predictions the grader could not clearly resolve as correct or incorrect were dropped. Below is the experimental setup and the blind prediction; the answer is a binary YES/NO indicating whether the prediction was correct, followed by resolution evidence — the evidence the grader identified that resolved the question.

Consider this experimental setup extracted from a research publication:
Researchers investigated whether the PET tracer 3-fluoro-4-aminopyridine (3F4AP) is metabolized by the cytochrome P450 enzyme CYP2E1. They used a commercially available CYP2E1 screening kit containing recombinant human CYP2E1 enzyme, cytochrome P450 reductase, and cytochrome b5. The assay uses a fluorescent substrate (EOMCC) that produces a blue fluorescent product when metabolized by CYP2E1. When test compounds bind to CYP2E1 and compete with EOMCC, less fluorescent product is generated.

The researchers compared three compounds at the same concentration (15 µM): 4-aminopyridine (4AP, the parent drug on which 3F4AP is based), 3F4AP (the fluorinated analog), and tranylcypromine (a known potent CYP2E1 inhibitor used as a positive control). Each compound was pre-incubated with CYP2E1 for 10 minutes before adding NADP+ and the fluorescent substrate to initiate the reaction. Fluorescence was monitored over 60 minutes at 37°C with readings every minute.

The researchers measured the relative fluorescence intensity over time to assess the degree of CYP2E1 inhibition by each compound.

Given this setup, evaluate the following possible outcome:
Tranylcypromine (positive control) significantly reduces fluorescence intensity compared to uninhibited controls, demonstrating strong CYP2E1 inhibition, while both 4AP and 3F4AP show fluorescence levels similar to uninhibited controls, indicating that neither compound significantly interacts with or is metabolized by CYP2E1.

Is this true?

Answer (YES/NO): NO